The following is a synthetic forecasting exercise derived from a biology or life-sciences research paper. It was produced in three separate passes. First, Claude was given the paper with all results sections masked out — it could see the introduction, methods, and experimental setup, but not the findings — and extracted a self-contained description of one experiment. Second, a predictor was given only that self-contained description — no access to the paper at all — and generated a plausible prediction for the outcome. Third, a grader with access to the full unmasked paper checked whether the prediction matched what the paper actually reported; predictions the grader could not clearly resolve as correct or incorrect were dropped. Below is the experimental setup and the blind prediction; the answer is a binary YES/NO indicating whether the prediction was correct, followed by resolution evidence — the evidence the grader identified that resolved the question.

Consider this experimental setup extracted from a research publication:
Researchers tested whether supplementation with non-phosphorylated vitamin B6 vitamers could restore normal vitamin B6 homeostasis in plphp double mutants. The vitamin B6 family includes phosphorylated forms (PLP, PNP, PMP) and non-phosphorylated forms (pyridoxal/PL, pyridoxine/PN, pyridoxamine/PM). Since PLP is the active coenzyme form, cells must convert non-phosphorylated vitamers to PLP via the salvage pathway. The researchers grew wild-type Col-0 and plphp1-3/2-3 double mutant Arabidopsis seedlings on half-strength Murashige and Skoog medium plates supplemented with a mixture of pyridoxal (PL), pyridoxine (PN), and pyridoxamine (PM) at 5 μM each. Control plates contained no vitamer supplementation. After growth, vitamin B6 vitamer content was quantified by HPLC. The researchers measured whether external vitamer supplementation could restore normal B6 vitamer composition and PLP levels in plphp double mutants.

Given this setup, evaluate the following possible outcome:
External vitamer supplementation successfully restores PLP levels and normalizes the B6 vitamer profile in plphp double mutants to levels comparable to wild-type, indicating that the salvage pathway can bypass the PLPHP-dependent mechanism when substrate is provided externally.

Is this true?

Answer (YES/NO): NO